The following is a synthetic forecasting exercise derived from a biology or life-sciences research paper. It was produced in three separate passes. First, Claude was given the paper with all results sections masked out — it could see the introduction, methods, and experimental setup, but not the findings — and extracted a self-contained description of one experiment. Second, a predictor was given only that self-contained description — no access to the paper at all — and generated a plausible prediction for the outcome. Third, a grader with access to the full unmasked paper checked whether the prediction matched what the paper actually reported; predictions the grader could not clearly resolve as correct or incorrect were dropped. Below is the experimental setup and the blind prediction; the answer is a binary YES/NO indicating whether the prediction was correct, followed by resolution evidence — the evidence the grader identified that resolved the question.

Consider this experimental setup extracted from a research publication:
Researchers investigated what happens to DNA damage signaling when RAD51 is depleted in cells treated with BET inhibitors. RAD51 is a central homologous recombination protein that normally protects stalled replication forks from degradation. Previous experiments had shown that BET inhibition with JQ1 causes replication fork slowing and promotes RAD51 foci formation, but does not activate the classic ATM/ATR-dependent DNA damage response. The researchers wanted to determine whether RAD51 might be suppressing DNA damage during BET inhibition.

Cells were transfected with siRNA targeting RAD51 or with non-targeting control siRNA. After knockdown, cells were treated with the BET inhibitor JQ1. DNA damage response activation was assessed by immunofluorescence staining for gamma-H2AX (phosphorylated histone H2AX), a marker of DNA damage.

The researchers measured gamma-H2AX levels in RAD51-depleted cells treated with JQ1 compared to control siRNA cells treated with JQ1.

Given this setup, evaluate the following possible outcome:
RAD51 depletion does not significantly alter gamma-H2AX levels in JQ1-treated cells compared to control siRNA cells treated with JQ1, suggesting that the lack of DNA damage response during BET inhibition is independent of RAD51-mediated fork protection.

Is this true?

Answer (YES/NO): NO